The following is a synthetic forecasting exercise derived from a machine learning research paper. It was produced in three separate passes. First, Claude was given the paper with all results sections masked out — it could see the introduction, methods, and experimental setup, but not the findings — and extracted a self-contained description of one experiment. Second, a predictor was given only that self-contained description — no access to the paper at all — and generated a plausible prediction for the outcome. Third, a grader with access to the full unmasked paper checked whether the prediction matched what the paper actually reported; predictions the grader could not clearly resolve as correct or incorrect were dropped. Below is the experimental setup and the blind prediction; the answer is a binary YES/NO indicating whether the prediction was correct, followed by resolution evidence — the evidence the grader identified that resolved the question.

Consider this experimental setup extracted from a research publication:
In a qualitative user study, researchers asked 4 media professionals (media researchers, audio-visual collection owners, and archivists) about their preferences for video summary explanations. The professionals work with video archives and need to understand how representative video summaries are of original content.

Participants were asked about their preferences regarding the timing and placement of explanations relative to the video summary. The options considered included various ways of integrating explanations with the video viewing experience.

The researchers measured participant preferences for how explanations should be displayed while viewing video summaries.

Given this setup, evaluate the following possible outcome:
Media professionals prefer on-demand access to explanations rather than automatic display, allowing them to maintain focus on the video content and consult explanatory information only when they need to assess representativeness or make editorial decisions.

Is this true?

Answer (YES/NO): NO